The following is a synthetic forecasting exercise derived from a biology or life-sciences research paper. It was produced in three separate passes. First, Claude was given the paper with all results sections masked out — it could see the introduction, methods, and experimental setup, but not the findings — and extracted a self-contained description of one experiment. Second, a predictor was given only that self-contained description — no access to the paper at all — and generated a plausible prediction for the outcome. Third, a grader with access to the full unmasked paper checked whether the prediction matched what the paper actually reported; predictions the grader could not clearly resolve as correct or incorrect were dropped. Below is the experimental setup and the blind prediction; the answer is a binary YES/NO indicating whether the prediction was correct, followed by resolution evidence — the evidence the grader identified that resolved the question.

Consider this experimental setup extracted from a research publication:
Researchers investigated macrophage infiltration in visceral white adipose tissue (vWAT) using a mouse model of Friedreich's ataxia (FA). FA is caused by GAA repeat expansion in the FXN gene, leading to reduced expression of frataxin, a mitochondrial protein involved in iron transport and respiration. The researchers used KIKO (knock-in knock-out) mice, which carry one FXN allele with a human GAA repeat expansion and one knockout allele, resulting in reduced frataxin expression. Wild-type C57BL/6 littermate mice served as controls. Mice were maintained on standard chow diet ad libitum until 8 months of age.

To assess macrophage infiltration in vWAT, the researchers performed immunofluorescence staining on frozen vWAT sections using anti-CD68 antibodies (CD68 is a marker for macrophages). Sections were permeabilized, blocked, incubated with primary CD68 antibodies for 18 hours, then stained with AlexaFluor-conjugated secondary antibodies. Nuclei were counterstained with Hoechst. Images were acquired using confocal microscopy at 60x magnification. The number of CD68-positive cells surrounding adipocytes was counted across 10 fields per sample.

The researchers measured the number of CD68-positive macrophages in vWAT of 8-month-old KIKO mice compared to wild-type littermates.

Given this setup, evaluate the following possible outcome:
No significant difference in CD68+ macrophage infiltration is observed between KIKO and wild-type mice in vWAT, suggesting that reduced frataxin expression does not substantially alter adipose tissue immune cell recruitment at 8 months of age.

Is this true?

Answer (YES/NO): NO